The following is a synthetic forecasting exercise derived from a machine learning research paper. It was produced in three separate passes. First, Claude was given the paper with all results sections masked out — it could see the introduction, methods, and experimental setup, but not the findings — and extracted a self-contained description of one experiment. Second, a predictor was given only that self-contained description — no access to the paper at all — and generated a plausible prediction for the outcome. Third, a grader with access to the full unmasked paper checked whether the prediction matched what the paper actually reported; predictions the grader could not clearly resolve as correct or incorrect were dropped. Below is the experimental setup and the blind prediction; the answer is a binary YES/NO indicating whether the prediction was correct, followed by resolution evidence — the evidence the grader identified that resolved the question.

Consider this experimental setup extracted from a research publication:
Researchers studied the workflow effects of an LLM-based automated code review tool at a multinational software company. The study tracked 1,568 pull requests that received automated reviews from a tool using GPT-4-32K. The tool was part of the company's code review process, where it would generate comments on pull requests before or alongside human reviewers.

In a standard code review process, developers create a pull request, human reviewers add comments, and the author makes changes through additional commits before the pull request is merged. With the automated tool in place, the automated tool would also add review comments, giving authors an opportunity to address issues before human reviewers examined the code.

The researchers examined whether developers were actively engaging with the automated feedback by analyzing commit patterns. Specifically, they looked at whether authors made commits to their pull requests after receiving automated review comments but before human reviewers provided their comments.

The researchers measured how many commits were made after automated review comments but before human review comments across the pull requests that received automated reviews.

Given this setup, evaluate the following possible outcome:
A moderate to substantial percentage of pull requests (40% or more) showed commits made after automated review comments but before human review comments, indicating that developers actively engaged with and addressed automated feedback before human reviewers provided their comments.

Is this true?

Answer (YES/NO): NO